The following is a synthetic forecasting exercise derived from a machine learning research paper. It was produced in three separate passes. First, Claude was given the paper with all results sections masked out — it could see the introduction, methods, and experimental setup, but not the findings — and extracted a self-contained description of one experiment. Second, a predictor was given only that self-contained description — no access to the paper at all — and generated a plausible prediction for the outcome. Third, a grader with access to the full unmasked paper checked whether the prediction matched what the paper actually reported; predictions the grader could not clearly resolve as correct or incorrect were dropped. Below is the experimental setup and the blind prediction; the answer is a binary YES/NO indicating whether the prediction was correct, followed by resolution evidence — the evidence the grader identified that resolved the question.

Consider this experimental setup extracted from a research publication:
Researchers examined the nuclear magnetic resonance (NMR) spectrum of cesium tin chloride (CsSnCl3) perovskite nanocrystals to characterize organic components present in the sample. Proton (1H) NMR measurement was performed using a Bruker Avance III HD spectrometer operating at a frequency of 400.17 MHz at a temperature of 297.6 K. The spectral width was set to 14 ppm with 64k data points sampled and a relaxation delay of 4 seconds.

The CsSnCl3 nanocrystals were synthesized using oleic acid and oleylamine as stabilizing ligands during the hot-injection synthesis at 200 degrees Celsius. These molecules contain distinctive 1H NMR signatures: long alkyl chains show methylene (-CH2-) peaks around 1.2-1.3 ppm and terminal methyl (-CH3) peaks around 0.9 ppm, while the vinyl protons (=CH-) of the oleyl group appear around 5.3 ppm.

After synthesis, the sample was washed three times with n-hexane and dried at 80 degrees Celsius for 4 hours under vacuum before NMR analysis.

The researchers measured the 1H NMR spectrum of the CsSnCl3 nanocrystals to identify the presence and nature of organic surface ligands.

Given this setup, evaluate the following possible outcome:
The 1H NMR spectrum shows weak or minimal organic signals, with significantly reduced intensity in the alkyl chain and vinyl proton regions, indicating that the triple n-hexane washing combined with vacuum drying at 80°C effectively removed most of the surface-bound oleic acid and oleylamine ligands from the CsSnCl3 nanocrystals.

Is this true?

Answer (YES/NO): NO